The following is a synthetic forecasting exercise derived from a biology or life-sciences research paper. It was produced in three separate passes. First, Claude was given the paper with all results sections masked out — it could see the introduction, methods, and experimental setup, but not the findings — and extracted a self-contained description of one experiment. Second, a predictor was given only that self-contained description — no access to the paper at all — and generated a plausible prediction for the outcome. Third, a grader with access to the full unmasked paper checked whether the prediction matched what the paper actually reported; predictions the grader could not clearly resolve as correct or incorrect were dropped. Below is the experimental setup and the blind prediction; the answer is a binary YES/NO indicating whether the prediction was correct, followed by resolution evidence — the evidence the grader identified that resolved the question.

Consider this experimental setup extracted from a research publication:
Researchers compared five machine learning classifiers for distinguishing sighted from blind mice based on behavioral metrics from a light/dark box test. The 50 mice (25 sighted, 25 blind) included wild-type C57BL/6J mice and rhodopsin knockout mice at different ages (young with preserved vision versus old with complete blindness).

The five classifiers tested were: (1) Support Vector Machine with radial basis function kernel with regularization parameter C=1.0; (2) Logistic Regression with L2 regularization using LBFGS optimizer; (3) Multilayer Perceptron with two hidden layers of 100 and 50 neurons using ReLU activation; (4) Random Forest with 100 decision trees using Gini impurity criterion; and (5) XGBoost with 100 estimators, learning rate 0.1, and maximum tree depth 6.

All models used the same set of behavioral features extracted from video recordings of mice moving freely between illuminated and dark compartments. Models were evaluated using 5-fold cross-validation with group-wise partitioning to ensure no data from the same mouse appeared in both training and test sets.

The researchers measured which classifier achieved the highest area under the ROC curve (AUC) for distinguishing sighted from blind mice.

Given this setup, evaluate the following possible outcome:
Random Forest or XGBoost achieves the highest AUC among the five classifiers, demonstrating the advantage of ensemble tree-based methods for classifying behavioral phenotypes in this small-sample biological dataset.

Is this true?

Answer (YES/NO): NO